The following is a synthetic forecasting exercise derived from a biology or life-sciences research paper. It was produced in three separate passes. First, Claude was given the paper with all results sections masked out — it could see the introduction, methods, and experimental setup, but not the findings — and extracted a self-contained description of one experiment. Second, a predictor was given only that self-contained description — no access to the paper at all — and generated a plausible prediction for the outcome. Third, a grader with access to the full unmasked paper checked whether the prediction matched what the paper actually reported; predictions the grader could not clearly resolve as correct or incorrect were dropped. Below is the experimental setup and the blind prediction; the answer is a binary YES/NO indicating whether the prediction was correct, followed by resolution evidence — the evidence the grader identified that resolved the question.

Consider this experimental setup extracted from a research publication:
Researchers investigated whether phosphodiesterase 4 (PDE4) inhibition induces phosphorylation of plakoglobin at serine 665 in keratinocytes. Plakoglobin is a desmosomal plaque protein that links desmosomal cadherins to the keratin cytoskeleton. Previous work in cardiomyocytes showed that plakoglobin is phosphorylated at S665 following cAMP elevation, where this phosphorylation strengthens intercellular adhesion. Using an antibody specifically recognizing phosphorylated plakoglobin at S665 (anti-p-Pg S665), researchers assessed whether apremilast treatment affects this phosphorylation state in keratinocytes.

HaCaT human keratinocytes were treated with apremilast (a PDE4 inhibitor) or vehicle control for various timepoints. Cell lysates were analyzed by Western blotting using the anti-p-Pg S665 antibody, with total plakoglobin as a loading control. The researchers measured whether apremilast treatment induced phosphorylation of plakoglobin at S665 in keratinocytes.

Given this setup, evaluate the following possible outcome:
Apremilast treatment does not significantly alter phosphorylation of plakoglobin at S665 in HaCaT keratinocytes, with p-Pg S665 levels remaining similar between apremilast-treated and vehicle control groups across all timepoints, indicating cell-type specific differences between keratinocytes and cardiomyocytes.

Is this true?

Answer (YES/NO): NO